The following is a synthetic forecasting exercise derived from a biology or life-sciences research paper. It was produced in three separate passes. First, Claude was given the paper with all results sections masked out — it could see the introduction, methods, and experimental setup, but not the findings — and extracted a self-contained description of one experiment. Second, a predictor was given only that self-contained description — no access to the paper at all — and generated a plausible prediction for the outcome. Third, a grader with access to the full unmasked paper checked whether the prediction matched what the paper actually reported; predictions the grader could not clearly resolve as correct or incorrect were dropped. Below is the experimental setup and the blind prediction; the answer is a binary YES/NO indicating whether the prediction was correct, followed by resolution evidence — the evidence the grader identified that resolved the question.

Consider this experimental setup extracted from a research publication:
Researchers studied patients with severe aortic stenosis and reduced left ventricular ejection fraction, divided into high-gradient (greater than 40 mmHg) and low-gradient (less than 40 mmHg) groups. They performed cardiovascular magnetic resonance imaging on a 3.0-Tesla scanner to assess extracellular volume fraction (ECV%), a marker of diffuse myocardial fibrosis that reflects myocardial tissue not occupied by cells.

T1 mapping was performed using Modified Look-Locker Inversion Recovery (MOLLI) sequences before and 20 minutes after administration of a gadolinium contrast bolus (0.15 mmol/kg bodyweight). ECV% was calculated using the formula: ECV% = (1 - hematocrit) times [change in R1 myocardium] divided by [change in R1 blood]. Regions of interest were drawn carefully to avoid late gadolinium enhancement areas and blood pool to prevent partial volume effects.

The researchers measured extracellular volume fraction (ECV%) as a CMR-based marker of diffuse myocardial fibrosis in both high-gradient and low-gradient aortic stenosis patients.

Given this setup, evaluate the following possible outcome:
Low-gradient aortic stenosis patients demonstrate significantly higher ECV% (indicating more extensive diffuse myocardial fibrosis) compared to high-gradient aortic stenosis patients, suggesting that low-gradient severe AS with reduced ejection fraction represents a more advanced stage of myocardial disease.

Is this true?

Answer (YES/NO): NO